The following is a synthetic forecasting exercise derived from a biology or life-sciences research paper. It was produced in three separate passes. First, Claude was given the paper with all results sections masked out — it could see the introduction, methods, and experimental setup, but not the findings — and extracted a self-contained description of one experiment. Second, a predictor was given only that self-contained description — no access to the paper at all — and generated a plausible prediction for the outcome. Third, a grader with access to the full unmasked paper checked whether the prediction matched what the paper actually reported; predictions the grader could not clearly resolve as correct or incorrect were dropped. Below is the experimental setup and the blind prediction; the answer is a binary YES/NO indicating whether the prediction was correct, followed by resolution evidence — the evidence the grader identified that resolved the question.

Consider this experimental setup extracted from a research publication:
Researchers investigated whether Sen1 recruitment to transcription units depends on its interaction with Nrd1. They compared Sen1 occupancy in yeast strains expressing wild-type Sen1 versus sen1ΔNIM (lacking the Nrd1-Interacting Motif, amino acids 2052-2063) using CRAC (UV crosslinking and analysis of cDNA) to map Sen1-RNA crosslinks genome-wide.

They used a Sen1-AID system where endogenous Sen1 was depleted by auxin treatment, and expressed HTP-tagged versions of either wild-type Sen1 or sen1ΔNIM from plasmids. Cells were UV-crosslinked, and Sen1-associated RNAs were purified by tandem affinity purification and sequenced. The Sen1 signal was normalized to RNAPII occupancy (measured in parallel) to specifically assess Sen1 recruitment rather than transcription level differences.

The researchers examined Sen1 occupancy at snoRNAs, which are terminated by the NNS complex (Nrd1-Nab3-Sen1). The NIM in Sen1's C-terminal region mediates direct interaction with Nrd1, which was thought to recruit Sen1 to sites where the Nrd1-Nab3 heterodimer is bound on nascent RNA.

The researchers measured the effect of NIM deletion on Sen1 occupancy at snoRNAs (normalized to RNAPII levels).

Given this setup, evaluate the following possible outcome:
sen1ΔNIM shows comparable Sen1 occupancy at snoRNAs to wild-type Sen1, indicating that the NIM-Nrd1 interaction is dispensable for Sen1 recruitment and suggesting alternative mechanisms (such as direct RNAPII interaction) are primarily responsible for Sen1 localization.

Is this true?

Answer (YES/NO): NO